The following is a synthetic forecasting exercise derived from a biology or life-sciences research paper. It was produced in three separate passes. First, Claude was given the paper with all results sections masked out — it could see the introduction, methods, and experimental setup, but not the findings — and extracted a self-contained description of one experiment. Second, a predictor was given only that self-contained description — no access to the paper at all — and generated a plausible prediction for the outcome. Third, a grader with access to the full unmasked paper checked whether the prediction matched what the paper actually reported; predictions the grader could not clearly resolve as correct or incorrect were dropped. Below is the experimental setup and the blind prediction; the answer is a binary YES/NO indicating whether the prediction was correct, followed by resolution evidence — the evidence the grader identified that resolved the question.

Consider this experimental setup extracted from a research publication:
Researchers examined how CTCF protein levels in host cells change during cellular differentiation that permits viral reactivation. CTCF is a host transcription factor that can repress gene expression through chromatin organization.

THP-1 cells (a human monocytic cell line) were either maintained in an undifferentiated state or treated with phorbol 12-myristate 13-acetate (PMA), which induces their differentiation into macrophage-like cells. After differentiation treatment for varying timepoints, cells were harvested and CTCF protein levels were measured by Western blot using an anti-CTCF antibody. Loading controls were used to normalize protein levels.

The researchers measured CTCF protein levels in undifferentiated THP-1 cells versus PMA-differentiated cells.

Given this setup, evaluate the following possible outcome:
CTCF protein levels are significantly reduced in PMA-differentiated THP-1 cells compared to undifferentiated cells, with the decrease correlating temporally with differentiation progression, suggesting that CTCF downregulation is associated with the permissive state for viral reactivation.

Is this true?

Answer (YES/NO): NO